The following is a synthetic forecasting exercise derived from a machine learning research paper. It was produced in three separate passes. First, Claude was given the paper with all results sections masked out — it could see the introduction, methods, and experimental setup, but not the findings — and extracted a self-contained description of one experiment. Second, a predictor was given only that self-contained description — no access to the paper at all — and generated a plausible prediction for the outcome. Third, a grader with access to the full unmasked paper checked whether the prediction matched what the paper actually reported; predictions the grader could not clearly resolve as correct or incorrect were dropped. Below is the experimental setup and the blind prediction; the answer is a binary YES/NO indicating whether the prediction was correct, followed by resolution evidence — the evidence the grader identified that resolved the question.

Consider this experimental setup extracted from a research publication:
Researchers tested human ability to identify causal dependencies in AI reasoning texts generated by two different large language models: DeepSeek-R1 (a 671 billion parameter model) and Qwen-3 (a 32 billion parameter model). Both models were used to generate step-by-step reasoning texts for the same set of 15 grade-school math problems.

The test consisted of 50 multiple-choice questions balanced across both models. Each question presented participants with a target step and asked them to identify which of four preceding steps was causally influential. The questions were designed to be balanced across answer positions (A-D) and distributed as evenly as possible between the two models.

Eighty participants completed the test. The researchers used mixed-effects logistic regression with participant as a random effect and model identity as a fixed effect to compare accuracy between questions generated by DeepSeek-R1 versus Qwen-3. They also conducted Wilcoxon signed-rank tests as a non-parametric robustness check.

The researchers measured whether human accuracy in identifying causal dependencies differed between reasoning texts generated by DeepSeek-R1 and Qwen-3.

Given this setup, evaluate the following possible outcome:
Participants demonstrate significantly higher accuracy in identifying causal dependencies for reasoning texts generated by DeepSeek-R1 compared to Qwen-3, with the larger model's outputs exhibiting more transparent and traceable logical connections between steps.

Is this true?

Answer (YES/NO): YES